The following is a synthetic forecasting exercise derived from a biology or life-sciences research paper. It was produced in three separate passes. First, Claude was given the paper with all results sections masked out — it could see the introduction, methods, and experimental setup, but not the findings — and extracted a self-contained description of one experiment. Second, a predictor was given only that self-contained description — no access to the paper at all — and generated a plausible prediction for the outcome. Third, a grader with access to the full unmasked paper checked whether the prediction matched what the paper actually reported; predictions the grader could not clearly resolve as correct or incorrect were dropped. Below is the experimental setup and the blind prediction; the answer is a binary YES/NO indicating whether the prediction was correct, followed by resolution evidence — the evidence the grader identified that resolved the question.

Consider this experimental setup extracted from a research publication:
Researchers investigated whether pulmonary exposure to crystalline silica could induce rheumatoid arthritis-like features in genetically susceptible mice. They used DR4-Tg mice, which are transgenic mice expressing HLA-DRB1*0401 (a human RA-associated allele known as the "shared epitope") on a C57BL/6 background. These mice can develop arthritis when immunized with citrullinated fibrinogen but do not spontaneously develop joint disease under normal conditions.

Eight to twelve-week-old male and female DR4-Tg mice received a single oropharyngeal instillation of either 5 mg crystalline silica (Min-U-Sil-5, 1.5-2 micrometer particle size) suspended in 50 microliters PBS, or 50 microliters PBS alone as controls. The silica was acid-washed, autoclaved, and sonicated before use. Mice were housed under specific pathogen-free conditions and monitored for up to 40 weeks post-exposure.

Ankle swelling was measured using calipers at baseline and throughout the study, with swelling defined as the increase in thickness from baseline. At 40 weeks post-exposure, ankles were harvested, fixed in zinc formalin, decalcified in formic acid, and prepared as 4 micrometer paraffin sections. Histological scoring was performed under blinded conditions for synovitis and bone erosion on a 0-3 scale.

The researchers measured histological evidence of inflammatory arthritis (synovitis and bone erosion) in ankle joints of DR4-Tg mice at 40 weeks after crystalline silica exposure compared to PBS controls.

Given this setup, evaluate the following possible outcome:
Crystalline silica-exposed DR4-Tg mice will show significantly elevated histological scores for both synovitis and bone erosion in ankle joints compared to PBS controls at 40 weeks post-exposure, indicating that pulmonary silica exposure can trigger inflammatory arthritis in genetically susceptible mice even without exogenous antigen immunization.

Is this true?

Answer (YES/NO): NO